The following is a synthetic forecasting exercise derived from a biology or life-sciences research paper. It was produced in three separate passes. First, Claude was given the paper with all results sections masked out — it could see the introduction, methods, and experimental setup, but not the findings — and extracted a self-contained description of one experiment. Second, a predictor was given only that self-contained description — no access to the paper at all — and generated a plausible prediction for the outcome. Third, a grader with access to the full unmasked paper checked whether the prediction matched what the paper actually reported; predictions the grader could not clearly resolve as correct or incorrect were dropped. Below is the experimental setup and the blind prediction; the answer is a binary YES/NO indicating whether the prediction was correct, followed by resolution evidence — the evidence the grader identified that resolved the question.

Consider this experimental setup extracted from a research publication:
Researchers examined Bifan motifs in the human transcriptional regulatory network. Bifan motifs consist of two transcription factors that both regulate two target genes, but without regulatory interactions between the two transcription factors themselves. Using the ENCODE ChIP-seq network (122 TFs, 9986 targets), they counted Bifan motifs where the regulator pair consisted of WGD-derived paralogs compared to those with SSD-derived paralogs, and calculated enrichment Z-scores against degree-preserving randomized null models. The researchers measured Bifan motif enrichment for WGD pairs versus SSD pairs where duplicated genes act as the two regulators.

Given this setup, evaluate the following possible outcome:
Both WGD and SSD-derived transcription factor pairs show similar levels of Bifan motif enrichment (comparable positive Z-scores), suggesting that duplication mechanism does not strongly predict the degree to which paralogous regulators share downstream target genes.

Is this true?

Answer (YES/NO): NO